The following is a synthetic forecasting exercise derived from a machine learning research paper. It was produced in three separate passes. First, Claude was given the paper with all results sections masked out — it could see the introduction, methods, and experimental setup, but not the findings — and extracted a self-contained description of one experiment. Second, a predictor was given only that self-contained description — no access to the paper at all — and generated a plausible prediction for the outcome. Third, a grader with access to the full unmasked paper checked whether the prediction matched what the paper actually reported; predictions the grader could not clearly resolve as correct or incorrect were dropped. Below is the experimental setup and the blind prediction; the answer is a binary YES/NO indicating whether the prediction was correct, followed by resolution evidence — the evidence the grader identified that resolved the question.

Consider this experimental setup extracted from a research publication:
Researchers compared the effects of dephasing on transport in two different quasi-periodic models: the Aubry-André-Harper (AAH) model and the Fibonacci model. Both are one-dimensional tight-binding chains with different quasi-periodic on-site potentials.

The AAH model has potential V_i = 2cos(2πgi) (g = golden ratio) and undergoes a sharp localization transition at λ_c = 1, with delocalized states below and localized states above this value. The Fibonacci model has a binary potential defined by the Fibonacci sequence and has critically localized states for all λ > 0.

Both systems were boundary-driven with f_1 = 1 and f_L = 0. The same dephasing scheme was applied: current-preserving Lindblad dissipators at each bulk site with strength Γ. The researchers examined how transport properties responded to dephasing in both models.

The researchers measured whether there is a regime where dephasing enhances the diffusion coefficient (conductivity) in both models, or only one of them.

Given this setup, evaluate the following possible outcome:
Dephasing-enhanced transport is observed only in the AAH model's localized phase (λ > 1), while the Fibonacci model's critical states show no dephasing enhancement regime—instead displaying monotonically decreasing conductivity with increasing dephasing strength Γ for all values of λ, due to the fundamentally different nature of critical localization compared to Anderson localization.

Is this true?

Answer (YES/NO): NO